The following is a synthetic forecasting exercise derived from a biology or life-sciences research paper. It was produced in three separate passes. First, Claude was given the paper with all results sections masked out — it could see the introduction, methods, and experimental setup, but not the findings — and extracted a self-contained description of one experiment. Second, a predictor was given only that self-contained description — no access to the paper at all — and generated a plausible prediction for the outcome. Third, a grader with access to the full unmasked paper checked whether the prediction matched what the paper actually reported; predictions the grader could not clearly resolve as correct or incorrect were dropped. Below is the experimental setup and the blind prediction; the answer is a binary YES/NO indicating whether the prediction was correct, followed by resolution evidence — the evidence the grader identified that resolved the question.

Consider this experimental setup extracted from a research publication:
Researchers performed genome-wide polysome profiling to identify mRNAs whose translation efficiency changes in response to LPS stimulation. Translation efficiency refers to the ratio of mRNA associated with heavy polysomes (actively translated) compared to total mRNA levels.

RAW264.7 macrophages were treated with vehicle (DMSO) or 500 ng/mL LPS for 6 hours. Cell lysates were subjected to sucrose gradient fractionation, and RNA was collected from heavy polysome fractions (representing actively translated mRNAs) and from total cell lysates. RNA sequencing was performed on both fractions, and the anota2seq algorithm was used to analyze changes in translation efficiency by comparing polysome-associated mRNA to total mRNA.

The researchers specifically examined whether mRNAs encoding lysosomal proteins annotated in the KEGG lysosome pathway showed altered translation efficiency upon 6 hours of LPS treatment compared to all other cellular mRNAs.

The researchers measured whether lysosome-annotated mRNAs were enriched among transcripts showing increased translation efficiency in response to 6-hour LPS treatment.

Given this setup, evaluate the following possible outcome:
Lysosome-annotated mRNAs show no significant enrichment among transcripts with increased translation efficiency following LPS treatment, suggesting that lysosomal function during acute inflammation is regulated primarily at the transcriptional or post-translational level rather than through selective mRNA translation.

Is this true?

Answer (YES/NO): NO